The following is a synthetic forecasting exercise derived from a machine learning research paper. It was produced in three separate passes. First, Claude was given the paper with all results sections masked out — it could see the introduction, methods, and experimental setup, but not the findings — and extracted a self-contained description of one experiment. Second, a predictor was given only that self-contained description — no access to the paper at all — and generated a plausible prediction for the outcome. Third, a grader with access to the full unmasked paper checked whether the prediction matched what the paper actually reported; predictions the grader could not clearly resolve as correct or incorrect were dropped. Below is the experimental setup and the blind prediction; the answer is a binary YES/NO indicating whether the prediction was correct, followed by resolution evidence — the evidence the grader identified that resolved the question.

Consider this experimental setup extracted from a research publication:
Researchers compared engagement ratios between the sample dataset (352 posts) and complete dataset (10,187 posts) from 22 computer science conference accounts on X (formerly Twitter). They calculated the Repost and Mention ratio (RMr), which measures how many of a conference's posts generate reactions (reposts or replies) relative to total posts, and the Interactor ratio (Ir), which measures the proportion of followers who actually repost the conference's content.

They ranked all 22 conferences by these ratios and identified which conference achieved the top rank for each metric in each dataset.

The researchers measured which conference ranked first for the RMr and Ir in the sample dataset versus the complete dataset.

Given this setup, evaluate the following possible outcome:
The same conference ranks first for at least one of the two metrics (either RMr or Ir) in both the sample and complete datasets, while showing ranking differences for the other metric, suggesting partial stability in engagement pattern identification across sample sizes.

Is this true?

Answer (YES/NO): NO